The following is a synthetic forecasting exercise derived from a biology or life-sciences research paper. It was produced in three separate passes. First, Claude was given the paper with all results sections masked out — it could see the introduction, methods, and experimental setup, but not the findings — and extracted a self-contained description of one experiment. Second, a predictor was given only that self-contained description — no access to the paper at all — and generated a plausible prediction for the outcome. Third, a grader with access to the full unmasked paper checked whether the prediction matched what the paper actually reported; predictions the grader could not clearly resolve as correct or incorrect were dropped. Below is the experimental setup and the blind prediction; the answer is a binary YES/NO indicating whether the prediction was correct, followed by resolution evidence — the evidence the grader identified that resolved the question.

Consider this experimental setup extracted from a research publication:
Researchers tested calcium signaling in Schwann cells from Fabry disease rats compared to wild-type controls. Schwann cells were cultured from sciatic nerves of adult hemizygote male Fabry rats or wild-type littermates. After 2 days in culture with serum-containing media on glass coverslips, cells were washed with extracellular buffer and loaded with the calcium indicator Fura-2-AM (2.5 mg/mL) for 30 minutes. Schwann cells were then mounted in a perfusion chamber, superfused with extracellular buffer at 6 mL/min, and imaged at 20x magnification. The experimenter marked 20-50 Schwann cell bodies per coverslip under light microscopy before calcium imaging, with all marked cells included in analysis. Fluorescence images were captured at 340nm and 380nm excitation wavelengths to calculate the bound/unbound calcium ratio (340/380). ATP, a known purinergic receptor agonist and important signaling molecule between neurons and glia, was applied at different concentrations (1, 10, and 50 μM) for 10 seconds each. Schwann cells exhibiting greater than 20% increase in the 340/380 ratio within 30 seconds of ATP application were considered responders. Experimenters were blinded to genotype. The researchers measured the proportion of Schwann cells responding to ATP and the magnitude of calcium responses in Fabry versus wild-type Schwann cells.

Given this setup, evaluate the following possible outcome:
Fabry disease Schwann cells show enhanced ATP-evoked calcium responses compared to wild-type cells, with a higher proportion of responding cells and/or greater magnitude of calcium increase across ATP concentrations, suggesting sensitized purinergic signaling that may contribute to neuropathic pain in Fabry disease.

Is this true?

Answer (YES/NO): NO